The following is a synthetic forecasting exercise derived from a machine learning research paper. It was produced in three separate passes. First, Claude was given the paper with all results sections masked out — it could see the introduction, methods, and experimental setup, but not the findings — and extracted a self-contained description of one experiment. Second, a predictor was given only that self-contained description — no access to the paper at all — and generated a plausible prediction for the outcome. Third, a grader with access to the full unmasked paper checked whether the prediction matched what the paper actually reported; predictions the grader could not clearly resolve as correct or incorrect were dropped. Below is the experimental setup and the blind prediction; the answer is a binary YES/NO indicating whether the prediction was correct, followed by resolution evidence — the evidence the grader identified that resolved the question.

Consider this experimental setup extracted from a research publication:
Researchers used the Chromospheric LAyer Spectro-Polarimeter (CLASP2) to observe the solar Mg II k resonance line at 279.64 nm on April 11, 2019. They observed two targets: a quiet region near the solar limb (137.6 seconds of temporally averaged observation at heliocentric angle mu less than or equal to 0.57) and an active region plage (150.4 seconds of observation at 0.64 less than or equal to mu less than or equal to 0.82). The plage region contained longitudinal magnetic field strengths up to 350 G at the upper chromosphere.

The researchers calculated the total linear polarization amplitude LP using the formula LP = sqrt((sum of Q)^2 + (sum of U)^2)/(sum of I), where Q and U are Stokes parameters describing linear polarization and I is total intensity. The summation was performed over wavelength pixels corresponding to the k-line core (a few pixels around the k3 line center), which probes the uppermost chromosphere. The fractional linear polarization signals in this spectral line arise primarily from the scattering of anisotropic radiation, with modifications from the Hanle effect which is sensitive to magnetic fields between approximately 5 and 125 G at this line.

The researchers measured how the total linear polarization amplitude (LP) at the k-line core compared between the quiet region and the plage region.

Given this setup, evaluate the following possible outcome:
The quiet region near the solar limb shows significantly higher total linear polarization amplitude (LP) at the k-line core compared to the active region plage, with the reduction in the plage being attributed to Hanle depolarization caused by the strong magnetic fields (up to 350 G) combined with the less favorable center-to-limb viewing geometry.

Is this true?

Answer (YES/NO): NO